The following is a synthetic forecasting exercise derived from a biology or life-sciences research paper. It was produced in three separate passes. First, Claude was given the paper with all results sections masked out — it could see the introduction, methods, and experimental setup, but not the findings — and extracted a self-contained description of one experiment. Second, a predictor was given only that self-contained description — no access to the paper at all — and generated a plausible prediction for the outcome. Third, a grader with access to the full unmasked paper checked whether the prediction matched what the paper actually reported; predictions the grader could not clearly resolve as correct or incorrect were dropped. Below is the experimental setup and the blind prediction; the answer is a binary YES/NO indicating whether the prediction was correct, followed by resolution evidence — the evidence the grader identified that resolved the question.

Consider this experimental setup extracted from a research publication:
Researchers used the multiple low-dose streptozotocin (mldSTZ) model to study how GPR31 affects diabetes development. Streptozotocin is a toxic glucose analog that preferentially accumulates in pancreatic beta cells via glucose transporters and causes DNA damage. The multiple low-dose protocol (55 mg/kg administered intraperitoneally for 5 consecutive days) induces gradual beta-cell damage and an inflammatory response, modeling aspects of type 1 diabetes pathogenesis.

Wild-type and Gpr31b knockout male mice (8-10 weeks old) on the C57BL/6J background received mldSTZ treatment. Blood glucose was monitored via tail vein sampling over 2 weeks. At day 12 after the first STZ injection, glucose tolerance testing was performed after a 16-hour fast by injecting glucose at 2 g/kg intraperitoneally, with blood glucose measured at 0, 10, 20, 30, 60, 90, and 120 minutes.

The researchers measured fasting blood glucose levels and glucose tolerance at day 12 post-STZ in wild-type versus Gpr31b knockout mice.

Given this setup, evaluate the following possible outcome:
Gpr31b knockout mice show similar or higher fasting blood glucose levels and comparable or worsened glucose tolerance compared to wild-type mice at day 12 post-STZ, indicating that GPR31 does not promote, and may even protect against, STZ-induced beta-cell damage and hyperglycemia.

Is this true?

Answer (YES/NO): NO